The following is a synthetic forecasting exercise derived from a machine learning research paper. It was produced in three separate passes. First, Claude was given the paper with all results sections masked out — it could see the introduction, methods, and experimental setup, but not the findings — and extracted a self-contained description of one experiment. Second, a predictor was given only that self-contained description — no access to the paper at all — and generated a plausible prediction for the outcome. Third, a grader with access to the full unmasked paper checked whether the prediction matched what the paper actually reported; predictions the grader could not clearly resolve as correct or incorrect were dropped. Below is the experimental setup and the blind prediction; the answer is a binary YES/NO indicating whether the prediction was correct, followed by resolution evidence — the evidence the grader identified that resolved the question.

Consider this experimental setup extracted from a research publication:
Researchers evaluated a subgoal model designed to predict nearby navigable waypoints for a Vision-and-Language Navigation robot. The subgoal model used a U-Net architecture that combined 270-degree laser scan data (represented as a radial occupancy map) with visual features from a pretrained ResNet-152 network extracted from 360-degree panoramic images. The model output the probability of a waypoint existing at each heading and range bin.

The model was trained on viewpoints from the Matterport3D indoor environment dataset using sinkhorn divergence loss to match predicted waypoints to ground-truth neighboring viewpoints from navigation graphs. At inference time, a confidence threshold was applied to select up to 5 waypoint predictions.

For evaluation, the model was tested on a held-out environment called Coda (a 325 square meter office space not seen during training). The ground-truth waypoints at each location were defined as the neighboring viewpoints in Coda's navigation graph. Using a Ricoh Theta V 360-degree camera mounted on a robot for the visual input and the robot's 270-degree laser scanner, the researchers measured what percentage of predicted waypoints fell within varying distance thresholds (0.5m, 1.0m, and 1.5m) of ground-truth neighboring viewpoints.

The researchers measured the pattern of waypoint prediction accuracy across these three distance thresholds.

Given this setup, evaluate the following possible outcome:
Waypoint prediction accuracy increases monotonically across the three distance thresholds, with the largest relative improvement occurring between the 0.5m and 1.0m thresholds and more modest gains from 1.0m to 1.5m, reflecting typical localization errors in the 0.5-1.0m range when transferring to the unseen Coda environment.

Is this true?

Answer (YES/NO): YES